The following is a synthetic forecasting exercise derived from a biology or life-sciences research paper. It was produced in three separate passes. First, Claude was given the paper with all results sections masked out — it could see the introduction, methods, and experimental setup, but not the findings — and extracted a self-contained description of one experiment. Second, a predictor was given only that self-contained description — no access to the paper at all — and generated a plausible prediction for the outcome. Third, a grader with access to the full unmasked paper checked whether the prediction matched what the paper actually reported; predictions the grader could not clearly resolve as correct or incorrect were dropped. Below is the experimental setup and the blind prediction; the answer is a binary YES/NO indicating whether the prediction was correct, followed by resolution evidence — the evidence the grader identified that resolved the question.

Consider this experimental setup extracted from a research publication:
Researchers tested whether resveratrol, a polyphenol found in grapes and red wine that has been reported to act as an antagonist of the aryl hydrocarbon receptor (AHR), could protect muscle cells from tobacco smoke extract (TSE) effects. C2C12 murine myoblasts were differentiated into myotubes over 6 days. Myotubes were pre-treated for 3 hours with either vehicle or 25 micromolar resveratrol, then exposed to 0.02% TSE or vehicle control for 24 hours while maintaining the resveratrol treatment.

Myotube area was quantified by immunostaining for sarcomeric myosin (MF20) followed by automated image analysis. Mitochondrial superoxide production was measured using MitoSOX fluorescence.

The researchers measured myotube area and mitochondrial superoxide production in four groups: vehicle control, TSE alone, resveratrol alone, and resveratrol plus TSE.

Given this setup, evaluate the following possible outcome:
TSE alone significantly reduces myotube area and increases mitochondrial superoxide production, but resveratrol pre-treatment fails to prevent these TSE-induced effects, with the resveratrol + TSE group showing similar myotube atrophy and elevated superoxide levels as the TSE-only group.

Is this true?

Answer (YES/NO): NO